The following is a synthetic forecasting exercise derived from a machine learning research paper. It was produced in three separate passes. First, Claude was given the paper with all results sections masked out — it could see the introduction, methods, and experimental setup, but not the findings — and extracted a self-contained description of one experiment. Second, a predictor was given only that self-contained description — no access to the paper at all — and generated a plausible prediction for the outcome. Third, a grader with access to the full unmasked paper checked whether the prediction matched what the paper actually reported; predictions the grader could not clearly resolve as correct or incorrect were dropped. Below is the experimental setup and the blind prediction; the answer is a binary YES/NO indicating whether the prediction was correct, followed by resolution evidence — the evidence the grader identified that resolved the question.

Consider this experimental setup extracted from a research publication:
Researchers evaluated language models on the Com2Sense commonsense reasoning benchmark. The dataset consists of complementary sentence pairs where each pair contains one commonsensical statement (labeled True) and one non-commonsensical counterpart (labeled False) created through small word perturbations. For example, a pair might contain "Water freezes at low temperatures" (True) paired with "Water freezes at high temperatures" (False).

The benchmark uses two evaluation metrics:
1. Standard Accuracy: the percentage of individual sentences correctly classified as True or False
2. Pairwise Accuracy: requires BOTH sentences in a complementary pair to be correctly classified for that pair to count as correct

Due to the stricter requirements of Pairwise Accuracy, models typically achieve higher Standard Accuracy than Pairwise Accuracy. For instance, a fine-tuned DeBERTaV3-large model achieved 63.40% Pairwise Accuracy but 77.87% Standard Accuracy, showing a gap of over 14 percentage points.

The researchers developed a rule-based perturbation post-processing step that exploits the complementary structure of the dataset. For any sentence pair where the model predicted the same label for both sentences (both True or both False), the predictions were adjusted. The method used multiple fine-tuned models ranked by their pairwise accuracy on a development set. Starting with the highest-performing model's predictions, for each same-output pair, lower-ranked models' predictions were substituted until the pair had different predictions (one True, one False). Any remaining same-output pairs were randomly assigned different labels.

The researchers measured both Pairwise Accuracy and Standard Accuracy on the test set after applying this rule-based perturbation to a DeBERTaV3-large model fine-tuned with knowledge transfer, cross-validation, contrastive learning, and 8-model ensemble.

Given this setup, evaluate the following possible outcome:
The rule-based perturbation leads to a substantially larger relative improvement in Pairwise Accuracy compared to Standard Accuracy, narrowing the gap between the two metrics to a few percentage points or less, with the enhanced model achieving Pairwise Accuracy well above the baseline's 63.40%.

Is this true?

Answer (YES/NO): YES